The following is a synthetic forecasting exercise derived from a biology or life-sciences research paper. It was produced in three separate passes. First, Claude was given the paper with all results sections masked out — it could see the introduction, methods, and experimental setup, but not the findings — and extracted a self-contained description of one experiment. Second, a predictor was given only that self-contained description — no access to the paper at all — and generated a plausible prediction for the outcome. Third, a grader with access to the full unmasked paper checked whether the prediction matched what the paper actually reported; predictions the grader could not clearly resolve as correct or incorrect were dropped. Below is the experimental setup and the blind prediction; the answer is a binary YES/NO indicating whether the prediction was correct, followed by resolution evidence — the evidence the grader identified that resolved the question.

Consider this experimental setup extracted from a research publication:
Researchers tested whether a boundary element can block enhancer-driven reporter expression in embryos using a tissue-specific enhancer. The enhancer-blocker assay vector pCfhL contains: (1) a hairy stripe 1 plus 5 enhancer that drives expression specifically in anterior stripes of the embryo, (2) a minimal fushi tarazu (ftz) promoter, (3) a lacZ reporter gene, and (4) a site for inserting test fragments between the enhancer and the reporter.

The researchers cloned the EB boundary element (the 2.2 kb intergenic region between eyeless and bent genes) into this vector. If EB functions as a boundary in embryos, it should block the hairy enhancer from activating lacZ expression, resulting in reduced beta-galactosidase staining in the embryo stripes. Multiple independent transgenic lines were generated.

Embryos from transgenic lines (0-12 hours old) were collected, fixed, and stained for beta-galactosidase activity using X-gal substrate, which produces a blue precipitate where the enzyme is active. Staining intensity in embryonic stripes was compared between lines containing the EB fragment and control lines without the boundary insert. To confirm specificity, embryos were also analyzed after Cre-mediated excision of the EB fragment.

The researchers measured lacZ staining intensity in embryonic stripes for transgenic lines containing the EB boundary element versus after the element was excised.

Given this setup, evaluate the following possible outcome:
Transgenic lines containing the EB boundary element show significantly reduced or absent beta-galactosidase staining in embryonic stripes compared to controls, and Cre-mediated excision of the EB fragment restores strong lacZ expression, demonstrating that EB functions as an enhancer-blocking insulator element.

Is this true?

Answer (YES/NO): YES